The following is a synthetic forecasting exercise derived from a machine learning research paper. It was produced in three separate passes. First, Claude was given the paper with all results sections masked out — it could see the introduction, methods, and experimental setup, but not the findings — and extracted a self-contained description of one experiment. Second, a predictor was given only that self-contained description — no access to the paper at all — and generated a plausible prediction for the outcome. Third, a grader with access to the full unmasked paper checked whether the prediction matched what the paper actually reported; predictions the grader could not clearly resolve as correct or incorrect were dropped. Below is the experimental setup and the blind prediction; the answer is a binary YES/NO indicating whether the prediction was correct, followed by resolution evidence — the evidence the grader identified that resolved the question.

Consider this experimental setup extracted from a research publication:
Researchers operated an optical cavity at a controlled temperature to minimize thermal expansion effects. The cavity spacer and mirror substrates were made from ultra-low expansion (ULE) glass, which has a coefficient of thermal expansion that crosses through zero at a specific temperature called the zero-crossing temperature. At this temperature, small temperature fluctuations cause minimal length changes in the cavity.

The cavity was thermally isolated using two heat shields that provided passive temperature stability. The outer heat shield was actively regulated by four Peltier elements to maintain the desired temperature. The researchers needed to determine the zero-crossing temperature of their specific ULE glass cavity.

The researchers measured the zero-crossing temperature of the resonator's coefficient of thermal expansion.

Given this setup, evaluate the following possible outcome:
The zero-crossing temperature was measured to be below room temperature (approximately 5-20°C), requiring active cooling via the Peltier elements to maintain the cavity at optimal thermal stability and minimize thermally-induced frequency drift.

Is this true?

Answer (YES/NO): NO